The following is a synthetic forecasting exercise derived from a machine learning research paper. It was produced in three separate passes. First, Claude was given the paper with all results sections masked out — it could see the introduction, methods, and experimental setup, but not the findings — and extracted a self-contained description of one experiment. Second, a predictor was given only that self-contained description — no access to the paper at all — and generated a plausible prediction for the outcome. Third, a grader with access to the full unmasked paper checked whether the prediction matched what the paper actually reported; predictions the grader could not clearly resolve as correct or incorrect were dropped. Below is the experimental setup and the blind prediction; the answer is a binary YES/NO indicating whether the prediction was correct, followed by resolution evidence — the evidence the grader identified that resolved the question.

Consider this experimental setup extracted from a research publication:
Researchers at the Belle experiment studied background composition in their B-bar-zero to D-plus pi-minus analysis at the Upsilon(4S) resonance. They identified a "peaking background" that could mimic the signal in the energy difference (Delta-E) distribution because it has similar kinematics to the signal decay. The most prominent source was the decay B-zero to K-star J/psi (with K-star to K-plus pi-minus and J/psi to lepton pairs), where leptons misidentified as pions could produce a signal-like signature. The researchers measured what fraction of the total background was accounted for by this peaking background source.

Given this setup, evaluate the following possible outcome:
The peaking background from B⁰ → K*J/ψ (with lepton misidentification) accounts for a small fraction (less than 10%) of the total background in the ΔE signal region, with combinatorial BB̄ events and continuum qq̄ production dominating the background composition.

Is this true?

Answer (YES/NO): YES